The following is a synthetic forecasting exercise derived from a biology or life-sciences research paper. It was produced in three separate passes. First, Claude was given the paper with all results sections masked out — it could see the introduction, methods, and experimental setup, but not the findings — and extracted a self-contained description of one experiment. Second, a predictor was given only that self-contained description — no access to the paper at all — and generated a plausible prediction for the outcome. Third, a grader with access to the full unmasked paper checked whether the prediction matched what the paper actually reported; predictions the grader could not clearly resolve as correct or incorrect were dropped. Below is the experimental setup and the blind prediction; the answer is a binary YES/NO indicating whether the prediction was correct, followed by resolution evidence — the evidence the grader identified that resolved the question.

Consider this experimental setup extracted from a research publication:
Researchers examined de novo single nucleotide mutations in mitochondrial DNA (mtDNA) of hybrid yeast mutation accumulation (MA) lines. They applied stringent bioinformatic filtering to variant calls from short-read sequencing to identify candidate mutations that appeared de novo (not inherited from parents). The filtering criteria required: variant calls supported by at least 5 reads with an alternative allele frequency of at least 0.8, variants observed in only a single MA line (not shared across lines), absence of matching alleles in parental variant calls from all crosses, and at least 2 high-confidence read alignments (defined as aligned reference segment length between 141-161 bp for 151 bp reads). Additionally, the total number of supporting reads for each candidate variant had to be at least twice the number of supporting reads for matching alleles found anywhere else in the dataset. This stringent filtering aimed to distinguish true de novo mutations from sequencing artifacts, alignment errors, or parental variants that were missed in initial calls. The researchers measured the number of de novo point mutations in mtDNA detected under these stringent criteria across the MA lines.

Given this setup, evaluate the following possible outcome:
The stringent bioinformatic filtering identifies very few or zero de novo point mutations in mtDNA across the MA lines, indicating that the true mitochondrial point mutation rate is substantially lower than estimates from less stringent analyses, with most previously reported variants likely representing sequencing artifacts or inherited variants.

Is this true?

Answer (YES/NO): NO